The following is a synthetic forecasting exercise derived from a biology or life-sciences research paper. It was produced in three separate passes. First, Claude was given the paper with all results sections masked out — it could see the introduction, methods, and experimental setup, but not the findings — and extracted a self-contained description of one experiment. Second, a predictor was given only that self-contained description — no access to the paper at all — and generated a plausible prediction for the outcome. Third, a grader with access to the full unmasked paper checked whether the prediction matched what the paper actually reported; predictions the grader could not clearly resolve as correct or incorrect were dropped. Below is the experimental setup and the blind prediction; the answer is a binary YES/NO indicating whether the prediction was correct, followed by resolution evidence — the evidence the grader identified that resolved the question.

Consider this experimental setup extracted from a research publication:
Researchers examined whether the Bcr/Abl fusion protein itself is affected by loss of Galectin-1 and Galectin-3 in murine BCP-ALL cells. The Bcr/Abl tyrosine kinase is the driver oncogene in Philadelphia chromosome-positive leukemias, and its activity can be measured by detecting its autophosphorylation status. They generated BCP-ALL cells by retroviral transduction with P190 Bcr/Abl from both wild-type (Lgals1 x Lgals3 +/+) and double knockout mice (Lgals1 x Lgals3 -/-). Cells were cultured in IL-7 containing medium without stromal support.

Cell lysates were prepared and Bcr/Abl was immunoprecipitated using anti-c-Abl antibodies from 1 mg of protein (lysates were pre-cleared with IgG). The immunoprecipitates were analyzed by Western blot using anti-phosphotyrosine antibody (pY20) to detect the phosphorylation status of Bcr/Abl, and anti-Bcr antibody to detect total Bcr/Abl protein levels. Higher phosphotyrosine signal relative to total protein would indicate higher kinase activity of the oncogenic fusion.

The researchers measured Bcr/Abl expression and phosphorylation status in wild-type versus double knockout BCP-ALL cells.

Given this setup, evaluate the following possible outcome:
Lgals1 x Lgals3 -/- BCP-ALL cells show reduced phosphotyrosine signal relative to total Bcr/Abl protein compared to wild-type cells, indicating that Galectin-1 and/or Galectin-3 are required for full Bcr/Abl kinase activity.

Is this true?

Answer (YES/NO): NO